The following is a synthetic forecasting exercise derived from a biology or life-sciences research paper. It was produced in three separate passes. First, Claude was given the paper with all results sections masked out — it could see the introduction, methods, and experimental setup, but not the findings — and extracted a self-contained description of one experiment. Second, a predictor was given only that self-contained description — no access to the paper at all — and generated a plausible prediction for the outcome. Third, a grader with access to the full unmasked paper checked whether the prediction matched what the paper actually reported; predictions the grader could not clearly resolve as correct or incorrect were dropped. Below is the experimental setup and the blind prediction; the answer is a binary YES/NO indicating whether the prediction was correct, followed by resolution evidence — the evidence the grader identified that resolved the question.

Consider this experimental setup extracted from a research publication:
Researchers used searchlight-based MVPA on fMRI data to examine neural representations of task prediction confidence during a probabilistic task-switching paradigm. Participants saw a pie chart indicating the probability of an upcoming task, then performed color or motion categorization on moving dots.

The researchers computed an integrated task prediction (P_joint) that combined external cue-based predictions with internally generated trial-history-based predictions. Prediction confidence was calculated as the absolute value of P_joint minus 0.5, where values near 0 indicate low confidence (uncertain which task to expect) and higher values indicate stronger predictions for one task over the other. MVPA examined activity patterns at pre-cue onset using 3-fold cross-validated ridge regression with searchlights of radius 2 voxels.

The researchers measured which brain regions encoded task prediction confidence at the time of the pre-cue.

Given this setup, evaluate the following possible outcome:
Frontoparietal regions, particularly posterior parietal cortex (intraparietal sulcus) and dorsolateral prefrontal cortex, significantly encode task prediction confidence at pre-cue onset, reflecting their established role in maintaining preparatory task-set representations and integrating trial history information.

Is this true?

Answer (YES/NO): NO